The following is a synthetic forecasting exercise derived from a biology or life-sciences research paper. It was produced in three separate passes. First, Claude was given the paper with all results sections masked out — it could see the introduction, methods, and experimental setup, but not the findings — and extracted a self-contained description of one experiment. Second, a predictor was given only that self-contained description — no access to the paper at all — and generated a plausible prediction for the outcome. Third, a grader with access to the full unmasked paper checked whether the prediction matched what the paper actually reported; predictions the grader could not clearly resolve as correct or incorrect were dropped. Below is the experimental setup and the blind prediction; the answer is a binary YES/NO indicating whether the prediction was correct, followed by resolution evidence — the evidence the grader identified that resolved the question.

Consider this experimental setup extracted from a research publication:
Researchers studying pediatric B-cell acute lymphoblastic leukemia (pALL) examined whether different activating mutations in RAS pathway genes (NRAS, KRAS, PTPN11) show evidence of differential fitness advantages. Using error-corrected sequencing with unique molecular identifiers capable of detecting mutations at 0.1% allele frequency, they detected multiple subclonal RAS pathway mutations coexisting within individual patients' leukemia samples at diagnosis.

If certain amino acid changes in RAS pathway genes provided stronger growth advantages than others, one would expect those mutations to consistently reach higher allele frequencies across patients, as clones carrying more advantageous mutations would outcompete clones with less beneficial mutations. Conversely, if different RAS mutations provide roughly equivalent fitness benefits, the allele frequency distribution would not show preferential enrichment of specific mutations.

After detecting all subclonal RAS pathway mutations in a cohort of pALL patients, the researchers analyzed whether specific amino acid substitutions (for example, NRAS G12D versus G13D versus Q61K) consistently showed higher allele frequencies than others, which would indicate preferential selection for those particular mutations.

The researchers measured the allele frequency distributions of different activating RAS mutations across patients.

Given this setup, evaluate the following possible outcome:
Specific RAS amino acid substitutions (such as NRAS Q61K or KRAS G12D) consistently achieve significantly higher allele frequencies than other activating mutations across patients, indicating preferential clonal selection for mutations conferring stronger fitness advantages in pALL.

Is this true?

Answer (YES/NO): NO